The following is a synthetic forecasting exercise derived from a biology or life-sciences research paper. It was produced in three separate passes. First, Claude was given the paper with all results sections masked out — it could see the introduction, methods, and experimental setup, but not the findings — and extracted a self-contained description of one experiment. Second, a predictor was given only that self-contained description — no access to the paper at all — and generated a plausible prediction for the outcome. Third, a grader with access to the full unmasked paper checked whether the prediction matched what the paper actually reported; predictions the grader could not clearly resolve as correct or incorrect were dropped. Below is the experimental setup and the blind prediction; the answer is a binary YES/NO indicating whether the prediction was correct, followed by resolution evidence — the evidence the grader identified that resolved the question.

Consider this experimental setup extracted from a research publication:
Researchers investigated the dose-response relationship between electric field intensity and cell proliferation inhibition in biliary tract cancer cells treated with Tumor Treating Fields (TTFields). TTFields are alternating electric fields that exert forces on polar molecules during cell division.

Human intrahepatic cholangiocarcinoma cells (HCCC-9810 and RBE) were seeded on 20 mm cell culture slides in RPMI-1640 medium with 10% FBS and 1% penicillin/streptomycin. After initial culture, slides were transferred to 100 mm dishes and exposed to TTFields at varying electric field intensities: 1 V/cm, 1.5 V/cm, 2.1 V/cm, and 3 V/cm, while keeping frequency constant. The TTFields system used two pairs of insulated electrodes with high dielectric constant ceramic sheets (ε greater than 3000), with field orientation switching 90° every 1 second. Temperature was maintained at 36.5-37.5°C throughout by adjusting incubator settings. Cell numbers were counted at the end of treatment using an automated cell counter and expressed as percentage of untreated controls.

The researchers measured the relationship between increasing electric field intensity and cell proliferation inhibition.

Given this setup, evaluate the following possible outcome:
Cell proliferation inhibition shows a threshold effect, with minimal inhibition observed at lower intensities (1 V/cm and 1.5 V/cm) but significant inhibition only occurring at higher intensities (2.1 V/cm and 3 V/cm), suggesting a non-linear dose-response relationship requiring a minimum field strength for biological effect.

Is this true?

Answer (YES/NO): NO